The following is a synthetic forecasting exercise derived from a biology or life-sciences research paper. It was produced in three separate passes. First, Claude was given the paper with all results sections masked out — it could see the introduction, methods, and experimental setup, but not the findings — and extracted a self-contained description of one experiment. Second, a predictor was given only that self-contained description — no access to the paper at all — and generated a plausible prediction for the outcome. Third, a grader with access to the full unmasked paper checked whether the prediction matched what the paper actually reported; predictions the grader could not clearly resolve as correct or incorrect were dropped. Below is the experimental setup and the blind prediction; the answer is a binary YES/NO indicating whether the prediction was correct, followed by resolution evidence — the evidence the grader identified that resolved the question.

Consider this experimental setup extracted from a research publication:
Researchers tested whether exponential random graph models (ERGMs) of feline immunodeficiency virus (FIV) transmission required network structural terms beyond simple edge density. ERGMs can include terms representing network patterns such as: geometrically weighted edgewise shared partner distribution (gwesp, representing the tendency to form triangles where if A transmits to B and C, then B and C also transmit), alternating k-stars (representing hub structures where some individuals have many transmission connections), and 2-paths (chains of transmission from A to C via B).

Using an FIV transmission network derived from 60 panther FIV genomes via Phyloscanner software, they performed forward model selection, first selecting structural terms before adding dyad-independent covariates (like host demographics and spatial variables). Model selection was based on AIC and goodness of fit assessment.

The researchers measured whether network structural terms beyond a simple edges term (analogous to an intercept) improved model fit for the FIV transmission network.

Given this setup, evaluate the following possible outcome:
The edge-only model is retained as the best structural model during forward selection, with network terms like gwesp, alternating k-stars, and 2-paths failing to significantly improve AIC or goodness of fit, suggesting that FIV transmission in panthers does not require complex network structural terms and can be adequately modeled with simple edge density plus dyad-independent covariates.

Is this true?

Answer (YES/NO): NO